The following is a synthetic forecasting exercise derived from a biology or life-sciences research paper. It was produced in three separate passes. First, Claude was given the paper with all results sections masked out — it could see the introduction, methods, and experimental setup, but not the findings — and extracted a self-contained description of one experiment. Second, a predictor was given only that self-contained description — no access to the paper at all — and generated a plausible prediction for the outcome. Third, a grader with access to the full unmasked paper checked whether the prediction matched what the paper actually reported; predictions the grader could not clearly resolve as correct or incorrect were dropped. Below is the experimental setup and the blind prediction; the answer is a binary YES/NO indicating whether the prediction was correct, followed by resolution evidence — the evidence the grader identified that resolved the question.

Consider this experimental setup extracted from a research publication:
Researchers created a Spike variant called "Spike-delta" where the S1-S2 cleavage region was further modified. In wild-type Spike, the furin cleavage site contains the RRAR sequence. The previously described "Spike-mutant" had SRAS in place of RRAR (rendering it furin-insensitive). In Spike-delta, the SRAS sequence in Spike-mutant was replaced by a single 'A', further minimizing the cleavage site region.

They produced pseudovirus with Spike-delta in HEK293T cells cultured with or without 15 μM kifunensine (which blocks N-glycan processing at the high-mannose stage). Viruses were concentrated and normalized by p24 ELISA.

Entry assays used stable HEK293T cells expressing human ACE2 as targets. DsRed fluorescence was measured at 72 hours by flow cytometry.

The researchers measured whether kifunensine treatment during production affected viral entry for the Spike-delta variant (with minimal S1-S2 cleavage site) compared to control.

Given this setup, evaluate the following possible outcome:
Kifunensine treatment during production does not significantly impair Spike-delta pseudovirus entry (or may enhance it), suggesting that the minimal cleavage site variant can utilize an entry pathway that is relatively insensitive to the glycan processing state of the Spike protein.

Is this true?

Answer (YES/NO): NO